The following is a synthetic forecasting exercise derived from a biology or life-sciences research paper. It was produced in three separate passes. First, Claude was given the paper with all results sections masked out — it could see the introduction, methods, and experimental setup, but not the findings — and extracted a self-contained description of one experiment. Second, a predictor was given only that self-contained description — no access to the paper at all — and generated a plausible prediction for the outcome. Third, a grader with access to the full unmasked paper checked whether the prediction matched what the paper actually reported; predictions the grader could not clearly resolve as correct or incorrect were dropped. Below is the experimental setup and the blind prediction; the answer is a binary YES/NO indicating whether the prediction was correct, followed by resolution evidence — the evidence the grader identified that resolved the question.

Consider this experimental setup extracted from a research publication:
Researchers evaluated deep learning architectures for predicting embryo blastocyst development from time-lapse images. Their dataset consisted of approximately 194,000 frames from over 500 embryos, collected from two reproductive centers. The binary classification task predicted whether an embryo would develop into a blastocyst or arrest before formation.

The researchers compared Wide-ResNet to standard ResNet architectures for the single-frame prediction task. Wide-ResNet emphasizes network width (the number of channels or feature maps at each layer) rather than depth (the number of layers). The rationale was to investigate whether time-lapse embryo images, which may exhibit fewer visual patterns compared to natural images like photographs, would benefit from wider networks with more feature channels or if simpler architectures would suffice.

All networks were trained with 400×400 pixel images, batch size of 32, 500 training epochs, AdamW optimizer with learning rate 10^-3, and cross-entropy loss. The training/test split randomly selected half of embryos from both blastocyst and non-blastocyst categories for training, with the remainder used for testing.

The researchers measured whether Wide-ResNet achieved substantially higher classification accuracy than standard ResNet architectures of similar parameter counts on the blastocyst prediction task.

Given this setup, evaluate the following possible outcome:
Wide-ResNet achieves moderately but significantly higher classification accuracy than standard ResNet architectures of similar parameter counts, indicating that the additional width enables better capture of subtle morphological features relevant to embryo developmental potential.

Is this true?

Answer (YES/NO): NO